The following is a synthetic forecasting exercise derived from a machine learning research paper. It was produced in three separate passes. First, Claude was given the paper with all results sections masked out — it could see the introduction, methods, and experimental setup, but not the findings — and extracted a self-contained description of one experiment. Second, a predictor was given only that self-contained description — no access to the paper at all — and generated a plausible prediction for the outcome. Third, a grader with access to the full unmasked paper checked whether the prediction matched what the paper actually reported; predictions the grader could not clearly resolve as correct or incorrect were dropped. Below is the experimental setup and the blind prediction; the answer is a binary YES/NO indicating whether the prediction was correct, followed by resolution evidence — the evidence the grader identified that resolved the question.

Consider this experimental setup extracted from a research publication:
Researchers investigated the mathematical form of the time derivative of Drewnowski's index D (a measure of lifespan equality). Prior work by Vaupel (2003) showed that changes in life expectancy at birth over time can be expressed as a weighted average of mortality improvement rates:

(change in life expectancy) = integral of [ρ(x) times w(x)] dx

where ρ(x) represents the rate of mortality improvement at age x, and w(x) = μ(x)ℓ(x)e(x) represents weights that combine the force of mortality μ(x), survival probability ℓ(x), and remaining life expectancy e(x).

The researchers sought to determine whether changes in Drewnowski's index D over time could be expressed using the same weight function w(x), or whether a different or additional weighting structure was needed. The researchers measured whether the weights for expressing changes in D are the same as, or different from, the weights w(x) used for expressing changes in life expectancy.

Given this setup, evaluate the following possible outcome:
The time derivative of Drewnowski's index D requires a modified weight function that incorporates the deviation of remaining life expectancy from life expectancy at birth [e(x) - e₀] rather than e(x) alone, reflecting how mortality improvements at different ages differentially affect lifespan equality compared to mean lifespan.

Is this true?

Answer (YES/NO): NO